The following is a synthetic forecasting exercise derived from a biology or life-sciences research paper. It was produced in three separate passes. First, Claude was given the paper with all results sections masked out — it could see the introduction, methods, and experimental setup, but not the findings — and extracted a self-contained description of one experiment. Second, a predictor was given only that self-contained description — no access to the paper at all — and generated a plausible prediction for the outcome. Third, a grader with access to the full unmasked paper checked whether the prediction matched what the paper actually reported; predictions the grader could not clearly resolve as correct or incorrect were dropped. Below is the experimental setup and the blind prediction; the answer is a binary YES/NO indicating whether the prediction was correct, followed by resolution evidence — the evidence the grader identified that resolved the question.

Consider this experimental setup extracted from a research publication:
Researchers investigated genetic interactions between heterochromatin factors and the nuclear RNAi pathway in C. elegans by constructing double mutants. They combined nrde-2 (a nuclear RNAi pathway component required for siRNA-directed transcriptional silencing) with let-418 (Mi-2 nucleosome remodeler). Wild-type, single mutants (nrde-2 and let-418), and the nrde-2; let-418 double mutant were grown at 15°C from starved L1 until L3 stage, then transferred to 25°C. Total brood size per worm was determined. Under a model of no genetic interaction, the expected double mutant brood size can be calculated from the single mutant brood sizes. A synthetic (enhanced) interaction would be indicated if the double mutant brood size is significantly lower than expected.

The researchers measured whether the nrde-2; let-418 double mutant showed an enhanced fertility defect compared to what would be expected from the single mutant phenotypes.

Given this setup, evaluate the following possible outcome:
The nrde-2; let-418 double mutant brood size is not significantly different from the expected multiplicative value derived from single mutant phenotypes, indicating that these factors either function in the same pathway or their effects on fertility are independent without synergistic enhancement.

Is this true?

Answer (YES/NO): NO